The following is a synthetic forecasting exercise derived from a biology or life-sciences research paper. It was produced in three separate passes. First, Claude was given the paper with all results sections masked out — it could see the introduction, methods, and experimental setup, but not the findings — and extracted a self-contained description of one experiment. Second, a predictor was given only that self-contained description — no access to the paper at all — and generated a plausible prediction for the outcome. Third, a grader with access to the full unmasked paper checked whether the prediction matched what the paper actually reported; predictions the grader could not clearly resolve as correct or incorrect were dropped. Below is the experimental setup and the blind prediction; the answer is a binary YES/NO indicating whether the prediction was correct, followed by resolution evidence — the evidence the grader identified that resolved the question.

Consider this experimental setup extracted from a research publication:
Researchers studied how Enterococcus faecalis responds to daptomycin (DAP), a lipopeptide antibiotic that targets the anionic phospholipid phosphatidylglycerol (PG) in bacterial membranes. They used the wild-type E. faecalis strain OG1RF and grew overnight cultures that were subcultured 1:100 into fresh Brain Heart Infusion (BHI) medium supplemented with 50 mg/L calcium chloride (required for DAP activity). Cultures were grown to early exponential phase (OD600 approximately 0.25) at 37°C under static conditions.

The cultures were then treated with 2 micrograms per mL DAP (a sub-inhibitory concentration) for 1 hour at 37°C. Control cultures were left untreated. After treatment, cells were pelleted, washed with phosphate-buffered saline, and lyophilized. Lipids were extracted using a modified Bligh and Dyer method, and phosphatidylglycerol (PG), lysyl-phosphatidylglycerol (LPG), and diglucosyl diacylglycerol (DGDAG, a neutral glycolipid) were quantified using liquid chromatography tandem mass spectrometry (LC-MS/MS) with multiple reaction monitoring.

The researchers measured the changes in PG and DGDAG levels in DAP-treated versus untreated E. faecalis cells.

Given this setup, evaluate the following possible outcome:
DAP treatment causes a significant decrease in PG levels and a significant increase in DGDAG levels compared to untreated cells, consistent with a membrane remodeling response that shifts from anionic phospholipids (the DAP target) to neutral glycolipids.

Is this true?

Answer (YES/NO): NO